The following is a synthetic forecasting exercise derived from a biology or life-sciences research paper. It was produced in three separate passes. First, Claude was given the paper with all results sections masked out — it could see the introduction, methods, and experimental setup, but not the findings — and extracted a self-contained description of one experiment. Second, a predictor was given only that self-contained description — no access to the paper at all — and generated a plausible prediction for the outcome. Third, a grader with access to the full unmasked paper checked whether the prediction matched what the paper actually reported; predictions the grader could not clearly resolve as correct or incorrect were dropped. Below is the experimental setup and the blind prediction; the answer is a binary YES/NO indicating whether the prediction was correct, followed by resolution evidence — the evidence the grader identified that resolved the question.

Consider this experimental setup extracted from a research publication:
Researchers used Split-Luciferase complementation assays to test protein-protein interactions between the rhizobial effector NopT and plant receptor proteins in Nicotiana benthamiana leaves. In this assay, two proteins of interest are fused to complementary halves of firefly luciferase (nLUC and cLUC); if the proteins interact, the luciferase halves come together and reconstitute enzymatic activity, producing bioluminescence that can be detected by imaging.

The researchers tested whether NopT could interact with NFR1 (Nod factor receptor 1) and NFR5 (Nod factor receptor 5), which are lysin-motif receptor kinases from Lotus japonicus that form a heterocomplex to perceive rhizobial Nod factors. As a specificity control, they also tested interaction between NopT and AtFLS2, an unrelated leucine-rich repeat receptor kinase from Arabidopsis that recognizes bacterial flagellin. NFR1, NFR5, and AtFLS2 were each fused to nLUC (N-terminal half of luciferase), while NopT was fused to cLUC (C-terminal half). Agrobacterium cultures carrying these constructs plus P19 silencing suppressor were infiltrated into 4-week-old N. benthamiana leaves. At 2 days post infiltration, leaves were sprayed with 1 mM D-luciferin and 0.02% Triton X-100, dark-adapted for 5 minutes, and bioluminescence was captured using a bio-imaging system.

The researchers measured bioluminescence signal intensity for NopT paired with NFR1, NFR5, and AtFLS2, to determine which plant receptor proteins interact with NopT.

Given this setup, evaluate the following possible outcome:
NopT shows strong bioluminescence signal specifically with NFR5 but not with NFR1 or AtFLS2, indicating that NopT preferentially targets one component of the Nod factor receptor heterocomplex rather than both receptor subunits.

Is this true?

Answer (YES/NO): NO